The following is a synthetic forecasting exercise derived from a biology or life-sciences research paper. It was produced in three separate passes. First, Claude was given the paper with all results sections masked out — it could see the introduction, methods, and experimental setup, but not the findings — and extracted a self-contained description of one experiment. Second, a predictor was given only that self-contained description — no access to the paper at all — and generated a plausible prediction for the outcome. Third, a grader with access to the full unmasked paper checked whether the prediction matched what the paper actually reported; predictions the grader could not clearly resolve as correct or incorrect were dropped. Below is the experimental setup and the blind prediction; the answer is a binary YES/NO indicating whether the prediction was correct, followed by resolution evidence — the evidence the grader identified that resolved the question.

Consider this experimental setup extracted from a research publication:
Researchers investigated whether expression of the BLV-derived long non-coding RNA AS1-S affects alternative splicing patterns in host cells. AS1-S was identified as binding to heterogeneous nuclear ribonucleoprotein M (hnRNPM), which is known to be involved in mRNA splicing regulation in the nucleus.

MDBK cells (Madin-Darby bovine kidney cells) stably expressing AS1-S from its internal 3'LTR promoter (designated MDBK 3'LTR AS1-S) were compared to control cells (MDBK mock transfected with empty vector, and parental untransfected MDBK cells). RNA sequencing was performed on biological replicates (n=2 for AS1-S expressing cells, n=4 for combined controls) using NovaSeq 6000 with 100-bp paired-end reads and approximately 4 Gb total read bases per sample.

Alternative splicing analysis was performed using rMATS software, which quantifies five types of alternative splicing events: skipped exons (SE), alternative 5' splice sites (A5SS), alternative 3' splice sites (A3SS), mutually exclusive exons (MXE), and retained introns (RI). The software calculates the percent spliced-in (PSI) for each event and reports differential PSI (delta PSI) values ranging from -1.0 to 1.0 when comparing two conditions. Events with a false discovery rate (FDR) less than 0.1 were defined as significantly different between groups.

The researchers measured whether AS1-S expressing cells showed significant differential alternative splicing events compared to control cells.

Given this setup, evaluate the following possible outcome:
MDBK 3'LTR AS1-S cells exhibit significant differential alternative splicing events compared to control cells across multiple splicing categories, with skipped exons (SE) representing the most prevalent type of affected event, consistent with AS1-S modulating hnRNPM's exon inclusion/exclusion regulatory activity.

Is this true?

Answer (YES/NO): YES